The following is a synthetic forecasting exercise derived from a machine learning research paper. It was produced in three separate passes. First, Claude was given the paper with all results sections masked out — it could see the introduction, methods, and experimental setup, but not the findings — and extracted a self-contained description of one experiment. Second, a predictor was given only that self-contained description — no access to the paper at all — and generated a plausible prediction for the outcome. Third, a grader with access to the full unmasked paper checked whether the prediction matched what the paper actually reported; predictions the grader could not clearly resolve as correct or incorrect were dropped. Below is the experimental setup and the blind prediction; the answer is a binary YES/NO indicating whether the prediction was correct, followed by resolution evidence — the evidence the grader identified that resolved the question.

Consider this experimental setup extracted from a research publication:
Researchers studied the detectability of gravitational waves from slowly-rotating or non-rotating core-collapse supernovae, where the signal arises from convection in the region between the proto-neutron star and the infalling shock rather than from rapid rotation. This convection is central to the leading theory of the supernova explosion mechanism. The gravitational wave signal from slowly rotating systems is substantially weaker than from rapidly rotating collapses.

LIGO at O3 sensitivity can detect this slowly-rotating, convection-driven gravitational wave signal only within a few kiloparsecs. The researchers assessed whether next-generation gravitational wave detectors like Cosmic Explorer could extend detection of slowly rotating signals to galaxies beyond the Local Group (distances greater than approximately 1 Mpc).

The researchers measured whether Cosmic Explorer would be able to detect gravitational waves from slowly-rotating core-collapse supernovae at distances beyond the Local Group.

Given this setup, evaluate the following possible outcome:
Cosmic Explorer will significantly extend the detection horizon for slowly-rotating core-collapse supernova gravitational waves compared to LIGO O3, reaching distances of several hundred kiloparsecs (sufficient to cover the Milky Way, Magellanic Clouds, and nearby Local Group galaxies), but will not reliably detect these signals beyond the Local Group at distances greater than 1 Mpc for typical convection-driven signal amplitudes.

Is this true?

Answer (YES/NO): NO